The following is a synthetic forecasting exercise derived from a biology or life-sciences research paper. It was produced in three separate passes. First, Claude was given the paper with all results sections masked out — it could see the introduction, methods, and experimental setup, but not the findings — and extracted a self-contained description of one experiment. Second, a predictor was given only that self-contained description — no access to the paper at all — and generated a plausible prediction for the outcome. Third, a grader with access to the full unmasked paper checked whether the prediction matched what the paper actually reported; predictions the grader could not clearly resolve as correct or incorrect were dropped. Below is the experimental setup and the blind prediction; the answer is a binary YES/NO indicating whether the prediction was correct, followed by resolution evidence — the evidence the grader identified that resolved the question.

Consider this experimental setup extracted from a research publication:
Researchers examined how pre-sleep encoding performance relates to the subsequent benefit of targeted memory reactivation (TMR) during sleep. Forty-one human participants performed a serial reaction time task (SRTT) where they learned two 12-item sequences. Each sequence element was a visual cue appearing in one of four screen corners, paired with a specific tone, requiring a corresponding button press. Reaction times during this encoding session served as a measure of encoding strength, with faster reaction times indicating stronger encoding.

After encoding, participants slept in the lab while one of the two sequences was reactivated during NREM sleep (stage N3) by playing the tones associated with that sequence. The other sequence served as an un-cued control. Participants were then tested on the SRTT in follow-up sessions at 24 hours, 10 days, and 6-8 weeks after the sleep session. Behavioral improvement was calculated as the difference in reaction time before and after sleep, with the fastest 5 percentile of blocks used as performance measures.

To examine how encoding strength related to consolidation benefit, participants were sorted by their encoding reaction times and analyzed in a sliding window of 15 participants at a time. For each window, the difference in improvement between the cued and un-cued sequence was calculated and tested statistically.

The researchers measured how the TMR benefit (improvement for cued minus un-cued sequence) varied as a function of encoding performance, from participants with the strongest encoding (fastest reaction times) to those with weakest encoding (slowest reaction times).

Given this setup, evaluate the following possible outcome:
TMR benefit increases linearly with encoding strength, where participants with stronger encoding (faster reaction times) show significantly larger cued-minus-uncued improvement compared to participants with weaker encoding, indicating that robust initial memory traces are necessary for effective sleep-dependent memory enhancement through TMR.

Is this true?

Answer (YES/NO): NO